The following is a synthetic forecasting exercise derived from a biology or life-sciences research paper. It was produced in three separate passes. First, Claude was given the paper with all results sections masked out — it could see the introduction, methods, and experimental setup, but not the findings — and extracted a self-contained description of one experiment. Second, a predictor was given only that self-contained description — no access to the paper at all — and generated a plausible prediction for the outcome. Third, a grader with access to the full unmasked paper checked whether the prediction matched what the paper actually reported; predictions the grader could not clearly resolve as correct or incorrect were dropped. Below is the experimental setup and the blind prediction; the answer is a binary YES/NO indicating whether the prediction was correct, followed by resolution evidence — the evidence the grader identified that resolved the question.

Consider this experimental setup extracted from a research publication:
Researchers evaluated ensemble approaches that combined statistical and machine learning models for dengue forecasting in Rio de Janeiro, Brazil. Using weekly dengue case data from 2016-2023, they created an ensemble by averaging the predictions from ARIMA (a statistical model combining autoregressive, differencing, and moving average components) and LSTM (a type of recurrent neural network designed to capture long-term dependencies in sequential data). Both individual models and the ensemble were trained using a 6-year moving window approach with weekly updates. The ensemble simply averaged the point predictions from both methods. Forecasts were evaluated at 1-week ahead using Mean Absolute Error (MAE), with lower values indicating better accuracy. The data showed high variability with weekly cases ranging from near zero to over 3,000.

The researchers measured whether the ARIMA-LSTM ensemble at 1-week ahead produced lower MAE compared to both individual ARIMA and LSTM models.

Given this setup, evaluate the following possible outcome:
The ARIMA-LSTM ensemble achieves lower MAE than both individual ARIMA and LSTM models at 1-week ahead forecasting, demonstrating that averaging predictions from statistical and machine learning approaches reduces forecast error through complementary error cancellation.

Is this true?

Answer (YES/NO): YES